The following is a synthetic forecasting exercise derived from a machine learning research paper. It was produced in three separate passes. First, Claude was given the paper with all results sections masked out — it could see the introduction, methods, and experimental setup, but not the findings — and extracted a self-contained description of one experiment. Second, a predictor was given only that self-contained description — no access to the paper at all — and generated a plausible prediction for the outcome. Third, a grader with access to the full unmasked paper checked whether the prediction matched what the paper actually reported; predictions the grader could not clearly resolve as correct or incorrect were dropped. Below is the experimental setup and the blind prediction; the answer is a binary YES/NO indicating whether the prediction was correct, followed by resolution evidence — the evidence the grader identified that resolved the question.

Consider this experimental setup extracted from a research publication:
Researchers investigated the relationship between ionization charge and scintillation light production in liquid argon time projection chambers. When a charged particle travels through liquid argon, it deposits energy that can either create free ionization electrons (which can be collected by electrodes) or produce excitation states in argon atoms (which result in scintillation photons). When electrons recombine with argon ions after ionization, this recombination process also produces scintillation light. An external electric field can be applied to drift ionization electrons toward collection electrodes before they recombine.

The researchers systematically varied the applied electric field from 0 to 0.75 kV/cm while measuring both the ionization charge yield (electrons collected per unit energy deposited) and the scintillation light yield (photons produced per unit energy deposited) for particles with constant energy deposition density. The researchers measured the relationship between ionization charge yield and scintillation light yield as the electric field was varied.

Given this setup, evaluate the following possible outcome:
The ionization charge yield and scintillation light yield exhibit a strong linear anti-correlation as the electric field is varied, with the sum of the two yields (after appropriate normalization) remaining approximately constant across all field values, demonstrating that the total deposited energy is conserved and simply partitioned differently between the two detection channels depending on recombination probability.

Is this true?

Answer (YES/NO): YES